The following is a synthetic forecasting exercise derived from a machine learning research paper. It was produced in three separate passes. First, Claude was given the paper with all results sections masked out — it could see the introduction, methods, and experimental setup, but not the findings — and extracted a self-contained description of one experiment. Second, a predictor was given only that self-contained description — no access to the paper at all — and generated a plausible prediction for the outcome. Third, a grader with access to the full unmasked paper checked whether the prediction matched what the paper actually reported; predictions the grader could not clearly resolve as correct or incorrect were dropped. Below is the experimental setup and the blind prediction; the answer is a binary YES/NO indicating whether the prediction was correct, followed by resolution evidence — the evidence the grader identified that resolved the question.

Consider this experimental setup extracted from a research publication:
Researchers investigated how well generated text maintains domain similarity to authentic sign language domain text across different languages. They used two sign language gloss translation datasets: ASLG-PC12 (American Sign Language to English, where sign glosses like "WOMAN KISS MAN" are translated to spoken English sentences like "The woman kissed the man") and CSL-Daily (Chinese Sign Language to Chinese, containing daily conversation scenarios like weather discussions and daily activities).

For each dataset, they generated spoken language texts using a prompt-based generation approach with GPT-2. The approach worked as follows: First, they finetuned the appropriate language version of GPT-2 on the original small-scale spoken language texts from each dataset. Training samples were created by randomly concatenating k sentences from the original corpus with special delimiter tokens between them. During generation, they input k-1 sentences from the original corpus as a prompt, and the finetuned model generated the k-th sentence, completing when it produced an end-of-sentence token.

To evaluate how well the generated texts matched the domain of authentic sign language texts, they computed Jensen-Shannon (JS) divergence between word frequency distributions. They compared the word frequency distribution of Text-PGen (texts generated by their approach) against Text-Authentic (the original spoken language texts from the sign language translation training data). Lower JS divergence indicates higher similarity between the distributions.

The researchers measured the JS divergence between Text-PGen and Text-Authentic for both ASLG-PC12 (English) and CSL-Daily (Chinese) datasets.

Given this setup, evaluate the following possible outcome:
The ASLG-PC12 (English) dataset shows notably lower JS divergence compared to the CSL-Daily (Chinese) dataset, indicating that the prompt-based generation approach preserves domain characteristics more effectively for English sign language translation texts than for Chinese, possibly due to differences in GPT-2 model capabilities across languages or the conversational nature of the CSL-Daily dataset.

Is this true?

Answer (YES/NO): YES